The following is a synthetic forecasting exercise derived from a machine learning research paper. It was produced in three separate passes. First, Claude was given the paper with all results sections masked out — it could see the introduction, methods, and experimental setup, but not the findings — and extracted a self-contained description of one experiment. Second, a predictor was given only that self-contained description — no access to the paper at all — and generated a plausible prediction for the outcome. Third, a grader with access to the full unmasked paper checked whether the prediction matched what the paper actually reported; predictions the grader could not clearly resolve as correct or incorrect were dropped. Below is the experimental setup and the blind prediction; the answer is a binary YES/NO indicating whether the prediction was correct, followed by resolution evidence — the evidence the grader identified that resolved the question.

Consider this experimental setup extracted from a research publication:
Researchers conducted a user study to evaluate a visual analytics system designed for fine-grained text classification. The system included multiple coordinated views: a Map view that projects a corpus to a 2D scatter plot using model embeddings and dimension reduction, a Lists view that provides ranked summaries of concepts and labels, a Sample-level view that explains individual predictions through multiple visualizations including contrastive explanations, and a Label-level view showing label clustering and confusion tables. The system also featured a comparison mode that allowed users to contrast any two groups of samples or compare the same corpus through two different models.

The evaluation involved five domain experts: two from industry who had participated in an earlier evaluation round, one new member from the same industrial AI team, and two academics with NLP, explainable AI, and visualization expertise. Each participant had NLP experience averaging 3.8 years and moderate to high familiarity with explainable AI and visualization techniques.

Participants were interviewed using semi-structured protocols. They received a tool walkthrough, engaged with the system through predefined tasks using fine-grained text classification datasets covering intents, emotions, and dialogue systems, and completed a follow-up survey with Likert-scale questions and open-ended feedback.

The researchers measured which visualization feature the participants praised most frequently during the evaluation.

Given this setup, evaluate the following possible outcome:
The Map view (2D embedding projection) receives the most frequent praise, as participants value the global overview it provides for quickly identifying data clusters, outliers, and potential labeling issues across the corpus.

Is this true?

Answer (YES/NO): NO